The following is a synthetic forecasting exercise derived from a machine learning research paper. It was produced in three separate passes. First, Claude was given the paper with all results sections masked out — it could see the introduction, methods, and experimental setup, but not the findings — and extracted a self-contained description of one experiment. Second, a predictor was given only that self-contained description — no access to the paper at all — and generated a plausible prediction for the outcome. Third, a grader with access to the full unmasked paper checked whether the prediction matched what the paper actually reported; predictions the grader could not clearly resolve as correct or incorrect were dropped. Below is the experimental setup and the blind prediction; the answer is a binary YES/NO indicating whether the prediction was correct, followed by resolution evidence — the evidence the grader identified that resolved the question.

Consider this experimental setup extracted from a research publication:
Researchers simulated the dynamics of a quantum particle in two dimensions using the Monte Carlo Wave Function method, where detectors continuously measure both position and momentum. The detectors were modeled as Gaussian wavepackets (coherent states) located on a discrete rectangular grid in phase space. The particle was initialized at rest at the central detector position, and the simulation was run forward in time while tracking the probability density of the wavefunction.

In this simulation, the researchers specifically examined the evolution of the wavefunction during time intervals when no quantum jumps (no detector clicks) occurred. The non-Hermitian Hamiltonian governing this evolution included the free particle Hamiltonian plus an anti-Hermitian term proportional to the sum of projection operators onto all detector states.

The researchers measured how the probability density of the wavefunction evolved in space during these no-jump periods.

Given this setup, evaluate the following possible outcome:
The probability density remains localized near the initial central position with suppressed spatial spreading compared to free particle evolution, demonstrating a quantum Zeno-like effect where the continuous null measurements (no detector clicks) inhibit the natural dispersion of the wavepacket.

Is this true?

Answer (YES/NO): NO